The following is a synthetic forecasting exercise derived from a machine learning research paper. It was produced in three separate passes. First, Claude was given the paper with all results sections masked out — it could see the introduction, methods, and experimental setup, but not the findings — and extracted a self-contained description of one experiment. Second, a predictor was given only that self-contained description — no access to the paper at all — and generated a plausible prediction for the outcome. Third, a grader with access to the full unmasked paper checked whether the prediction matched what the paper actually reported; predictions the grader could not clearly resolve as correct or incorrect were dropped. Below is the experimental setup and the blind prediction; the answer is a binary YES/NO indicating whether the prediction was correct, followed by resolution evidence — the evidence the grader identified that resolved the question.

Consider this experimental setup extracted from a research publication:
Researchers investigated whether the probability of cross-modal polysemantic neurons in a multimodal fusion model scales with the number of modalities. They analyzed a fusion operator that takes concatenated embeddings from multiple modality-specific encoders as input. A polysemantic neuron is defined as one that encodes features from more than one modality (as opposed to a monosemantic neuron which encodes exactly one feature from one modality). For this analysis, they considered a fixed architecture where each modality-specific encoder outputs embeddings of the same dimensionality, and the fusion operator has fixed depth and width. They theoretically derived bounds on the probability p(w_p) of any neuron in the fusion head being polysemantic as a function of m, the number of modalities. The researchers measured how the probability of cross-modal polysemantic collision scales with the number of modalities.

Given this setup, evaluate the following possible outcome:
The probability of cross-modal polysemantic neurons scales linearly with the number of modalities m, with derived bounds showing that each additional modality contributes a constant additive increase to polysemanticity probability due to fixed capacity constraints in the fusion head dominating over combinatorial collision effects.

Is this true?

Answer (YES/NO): NO